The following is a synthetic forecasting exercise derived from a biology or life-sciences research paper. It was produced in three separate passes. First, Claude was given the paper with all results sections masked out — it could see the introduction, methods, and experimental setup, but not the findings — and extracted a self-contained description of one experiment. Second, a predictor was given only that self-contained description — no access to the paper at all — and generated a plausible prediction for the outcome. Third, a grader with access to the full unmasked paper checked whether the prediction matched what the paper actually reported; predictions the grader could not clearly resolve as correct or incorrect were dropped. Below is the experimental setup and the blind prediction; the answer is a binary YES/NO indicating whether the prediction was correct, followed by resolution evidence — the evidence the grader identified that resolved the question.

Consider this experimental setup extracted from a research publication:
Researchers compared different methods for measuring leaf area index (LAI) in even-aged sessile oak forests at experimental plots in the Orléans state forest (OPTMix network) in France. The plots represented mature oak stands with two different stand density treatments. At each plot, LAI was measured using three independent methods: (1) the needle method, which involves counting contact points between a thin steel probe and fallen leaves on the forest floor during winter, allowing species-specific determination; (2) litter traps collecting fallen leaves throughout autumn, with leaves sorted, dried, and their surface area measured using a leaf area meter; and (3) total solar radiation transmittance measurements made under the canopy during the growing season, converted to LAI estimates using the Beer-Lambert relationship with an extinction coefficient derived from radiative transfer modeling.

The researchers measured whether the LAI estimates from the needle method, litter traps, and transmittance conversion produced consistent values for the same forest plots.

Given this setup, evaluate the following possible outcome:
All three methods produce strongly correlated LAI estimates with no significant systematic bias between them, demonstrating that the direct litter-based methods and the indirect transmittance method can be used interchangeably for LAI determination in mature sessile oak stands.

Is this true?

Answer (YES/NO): NO